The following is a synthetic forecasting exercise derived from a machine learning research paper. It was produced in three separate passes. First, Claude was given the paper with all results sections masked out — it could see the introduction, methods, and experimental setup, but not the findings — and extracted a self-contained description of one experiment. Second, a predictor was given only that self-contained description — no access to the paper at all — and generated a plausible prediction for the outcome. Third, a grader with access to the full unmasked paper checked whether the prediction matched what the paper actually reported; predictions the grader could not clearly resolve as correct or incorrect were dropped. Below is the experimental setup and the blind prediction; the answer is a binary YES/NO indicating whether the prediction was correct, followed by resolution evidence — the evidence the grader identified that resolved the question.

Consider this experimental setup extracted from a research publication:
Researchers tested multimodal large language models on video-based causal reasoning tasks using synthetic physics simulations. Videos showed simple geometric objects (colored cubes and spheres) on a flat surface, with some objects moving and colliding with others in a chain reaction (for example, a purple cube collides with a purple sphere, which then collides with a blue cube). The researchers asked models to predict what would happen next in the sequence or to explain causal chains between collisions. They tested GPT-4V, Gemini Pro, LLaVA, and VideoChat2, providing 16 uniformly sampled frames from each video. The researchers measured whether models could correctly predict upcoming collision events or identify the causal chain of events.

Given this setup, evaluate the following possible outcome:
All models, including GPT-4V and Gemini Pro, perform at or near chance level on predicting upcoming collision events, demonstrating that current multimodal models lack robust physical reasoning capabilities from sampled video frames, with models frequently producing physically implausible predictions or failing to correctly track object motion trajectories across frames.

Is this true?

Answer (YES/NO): NO